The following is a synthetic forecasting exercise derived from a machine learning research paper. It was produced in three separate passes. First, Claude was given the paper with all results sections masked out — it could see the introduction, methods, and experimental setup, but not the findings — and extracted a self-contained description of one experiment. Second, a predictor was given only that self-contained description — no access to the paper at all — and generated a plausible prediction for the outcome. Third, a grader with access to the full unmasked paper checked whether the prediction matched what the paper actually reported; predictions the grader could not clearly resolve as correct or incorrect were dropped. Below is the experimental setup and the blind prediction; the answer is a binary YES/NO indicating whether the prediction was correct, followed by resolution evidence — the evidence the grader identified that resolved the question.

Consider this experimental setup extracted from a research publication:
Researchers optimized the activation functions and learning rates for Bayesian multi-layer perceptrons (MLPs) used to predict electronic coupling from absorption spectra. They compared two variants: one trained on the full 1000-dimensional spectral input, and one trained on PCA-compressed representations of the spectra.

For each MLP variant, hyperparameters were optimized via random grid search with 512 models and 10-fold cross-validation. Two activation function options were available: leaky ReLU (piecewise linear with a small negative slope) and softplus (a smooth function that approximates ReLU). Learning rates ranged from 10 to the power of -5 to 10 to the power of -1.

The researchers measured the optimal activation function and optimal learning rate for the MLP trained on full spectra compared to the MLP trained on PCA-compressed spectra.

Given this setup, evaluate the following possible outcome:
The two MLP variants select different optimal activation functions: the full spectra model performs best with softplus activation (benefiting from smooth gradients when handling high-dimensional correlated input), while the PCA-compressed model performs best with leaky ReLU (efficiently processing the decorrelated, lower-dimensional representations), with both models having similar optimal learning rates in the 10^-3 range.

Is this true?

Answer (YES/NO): NO